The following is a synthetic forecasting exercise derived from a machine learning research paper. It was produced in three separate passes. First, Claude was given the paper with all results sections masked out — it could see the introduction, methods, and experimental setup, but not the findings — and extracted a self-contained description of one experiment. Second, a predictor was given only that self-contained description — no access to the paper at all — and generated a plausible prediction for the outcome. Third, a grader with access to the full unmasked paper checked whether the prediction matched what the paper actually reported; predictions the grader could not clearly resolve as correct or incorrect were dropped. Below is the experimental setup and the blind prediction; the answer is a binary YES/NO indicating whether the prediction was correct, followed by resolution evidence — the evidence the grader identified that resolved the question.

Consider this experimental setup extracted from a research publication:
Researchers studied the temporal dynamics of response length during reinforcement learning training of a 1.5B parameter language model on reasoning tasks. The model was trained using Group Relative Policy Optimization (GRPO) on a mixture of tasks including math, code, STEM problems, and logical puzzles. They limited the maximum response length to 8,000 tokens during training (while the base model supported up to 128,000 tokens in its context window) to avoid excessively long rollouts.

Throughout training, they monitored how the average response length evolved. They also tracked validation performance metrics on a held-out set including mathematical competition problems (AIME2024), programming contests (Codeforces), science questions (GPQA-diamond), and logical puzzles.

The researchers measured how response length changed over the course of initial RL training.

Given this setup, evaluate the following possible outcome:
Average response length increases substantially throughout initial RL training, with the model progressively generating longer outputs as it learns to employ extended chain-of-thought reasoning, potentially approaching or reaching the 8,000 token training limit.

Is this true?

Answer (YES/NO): NO